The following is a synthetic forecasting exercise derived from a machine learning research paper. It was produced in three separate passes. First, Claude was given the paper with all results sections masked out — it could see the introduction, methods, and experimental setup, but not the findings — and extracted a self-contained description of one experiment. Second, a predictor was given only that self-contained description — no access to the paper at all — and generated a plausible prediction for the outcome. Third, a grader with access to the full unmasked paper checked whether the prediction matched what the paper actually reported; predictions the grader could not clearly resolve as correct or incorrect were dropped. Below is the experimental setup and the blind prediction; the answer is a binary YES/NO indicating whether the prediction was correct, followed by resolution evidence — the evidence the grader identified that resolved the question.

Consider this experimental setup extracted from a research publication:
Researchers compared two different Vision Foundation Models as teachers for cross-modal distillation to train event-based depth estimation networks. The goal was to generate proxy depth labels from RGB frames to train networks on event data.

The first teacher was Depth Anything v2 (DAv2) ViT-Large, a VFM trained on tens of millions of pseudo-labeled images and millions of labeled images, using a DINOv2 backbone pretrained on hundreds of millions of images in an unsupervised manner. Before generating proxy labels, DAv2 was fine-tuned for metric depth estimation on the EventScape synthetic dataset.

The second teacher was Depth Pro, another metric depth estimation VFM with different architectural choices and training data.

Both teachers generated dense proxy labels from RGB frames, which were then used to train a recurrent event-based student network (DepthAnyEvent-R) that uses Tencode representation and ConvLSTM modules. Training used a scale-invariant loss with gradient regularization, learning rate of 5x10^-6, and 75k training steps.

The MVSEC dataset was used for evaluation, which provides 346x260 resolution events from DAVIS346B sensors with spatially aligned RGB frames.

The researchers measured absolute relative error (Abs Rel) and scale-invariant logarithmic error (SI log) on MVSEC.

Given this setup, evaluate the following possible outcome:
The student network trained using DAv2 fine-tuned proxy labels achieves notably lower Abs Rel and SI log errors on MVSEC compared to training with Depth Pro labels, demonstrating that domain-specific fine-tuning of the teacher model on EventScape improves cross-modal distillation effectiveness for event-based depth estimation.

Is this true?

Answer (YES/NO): NO